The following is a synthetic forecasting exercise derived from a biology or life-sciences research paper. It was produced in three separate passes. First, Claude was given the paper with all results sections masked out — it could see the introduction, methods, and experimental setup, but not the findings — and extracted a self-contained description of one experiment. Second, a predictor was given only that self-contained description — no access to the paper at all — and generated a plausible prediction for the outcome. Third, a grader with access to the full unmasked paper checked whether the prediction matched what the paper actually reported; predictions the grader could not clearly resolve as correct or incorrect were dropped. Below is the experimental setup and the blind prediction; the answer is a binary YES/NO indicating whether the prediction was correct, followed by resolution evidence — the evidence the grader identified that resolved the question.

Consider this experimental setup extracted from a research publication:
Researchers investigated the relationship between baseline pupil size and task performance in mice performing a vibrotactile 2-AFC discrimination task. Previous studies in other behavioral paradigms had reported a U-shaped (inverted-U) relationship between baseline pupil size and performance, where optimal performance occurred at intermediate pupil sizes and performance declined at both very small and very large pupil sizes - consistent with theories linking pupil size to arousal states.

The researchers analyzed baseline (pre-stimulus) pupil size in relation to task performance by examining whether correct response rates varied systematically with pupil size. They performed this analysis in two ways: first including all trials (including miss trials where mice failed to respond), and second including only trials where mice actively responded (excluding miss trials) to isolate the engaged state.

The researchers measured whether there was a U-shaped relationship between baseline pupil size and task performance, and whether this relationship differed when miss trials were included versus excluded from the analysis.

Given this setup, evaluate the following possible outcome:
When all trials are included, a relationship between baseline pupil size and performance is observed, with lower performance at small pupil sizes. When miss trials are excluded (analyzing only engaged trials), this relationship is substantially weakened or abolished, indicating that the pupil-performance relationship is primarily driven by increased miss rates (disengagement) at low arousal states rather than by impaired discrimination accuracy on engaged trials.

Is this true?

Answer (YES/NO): NO